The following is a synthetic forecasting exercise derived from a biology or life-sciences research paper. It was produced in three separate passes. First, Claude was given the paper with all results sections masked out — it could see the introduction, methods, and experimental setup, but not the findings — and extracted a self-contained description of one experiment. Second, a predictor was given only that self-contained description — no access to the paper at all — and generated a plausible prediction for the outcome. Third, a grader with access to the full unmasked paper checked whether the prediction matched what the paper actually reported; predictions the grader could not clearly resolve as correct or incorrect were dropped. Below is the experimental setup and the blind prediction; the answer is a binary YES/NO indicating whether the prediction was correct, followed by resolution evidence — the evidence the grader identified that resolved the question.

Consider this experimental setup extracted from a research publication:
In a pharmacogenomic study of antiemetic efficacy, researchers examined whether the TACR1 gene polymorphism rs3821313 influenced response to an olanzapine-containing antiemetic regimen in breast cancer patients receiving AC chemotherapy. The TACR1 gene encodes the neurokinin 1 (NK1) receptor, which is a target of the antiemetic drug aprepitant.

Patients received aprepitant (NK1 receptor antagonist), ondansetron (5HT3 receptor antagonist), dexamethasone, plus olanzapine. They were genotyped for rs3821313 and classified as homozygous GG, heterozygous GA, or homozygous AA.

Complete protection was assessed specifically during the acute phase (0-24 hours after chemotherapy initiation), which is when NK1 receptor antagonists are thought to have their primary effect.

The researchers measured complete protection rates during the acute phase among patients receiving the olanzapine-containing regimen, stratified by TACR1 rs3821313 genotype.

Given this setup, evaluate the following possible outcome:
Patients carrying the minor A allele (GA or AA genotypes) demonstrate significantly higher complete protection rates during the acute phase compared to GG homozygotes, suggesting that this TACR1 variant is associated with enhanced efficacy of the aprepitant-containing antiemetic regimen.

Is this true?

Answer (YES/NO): NO